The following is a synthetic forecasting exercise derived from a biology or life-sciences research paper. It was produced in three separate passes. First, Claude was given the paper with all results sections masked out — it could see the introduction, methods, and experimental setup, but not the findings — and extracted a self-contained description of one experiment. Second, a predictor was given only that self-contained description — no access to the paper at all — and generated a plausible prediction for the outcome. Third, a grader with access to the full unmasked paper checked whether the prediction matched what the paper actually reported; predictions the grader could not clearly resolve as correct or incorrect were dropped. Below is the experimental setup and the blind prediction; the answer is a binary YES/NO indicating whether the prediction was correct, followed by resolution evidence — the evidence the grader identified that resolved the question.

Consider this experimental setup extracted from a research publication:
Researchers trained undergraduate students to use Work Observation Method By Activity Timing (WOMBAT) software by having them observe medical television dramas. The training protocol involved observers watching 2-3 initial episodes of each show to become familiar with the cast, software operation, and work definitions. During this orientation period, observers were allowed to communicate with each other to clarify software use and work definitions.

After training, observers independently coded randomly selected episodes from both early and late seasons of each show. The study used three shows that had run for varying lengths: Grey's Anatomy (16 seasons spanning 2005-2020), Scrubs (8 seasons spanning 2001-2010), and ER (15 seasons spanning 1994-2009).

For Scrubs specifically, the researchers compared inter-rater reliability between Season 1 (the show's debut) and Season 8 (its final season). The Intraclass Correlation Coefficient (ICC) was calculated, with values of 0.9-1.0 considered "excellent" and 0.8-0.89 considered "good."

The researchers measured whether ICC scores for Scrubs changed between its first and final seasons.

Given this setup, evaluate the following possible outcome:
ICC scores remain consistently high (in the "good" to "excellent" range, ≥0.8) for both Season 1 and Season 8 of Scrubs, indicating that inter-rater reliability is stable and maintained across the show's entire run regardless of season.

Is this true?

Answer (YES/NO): YES